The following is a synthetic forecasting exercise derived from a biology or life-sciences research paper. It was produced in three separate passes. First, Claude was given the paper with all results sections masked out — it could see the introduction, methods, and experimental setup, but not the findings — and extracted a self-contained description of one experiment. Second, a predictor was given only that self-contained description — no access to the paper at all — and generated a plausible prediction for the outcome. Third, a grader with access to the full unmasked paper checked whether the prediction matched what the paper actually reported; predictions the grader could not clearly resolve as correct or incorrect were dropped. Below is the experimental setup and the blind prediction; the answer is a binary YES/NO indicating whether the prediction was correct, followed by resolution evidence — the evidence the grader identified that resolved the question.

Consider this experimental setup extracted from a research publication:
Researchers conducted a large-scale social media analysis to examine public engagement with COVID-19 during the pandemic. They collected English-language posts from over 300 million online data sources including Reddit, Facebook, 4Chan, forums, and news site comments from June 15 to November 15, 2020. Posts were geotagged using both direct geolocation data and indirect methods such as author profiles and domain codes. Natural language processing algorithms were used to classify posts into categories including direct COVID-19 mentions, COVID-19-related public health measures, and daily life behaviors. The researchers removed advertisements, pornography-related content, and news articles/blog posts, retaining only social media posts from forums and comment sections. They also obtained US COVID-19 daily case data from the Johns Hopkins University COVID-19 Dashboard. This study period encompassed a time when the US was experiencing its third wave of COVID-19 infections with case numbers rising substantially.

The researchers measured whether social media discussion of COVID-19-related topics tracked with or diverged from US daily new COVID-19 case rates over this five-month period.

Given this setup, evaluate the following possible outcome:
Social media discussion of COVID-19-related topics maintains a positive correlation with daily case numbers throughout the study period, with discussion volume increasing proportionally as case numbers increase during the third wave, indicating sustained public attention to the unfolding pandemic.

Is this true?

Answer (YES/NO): NO